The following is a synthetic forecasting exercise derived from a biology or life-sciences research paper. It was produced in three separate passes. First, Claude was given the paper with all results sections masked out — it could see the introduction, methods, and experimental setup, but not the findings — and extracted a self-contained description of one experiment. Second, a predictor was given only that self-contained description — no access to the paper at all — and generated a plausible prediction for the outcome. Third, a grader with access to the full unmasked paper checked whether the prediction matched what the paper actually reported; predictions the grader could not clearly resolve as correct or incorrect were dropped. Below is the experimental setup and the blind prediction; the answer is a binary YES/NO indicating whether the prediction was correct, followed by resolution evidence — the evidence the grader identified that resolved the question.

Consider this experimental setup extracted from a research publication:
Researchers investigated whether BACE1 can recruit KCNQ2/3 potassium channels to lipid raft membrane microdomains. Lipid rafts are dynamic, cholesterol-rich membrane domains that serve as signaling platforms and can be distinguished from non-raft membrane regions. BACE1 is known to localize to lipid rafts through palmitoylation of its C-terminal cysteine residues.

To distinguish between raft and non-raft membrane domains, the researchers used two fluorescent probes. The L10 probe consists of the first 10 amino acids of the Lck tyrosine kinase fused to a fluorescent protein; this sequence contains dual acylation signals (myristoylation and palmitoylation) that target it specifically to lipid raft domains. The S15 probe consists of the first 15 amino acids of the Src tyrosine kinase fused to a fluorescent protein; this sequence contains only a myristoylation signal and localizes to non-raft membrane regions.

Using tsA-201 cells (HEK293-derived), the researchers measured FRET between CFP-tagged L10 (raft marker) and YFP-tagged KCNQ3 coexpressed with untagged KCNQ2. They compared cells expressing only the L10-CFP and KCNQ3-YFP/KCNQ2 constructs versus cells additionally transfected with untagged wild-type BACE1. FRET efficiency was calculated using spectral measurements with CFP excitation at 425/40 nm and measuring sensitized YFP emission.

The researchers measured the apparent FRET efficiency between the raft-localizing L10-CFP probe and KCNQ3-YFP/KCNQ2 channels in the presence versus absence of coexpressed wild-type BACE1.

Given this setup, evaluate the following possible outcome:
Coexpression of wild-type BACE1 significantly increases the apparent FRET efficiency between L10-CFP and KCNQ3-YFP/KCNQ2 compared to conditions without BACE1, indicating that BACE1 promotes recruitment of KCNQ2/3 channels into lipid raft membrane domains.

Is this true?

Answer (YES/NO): YES